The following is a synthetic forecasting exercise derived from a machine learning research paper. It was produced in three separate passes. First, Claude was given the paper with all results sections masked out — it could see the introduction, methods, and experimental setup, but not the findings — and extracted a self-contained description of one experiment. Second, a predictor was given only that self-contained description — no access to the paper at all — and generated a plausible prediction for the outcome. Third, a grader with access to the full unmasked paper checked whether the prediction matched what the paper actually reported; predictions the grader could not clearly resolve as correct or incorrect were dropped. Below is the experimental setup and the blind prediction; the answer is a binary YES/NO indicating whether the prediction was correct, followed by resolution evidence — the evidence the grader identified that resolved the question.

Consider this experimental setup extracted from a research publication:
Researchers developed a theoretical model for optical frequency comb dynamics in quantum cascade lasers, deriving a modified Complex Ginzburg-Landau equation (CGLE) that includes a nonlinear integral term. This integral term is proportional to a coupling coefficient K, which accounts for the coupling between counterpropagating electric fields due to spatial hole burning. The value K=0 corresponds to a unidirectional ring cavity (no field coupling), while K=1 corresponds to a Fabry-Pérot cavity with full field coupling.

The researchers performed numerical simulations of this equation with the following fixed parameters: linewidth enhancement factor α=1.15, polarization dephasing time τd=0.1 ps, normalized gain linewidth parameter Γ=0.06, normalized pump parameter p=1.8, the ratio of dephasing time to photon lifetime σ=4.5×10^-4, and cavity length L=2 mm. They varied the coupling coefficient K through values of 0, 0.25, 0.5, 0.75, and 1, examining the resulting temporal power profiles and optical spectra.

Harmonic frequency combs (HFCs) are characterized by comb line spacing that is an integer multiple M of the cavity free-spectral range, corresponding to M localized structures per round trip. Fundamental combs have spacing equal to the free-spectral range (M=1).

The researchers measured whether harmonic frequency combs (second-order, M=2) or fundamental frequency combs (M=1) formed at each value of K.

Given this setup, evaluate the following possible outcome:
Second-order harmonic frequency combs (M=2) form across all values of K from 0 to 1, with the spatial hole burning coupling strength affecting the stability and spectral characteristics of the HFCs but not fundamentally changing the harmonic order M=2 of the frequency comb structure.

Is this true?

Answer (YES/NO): NO